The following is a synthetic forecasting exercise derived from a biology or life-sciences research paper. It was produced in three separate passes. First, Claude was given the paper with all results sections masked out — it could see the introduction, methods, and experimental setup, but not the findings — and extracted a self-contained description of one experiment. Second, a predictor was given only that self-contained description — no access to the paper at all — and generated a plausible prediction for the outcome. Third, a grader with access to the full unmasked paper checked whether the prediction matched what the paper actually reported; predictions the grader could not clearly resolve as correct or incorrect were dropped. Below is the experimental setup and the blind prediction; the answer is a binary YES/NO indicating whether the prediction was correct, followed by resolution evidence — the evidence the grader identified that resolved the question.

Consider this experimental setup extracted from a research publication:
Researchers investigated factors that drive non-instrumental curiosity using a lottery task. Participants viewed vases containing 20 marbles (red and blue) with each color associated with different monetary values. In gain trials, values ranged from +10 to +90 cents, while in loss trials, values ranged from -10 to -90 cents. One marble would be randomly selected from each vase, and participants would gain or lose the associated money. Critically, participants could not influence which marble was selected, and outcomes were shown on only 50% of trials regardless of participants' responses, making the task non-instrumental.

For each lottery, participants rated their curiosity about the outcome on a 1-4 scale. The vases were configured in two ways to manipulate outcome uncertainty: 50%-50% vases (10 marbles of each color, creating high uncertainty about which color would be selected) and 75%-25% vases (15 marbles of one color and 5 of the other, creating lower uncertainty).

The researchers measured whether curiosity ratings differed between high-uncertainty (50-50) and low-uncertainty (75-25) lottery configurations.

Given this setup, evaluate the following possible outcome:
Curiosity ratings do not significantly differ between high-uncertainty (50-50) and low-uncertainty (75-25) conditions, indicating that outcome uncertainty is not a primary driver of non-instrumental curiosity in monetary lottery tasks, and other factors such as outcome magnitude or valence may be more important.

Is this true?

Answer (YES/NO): NO